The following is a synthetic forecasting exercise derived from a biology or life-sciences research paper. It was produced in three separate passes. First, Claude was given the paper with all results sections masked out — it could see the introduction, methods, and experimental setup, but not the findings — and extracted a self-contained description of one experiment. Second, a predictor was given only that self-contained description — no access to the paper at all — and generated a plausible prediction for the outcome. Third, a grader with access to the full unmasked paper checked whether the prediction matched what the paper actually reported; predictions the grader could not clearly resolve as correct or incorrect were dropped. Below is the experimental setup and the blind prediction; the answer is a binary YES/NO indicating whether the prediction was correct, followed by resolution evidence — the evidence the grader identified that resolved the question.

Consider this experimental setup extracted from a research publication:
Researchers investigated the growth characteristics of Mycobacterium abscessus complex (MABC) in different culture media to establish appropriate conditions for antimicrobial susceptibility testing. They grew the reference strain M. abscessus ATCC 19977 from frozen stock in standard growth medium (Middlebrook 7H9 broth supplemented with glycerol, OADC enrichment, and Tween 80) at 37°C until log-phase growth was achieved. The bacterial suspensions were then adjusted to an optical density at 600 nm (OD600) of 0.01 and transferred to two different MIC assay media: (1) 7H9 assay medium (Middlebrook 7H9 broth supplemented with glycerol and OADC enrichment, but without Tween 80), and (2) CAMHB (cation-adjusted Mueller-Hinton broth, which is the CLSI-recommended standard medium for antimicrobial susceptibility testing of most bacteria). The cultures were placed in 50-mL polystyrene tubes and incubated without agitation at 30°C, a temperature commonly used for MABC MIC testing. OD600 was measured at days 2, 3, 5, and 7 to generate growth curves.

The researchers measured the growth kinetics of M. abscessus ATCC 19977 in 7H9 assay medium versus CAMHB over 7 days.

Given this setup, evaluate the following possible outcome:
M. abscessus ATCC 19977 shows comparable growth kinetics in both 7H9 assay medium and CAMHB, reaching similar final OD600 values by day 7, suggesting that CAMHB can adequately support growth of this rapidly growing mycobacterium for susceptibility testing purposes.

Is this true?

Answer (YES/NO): YES